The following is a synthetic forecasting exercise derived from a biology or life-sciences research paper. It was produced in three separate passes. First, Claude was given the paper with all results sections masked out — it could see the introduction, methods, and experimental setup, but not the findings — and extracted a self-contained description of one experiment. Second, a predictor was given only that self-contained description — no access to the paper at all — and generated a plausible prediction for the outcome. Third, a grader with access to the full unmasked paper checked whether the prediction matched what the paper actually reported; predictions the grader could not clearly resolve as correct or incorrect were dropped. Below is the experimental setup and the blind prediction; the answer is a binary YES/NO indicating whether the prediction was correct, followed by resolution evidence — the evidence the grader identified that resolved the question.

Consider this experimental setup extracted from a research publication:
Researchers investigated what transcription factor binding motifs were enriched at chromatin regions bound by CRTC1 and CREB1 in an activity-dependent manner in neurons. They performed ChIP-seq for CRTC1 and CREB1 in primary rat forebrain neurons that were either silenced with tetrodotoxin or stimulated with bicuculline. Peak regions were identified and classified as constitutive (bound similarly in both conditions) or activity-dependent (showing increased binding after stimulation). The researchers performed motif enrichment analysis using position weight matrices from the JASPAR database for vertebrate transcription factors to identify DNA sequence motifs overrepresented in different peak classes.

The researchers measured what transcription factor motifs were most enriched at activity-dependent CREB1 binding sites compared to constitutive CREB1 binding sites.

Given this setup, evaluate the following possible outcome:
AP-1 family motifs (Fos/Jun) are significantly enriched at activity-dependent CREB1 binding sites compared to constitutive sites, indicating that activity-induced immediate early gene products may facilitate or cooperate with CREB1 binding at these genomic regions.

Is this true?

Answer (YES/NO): NO